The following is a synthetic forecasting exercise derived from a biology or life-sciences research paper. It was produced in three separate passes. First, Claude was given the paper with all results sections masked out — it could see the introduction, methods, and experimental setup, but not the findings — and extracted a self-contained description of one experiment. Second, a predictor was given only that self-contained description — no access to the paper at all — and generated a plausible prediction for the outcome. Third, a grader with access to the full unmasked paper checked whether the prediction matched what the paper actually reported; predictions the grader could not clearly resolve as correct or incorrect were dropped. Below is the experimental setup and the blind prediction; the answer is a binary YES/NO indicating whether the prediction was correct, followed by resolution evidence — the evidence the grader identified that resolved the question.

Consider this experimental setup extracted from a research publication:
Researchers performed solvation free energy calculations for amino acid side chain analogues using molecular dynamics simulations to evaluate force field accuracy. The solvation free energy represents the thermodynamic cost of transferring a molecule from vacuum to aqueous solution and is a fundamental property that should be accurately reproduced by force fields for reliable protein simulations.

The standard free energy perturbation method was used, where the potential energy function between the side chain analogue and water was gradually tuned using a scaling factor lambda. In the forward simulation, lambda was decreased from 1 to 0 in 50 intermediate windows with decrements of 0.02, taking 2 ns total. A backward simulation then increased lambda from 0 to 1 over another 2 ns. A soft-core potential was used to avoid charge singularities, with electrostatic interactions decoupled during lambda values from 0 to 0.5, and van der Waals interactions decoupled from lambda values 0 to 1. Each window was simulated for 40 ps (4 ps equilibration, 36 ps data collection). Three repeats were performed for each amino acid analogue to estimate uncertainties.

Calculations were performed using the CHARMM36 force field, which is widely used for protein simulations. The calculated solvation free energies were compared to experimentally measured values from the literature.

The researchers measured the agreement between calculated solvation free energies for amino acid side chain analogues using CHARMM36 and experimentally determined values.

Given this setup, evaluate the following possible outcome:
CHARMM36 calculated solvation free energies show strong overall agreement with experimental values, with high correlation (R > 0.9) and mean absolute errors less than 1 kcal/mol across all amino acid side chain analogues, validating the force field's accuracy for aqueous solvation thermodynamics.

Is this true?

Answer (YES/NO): NO